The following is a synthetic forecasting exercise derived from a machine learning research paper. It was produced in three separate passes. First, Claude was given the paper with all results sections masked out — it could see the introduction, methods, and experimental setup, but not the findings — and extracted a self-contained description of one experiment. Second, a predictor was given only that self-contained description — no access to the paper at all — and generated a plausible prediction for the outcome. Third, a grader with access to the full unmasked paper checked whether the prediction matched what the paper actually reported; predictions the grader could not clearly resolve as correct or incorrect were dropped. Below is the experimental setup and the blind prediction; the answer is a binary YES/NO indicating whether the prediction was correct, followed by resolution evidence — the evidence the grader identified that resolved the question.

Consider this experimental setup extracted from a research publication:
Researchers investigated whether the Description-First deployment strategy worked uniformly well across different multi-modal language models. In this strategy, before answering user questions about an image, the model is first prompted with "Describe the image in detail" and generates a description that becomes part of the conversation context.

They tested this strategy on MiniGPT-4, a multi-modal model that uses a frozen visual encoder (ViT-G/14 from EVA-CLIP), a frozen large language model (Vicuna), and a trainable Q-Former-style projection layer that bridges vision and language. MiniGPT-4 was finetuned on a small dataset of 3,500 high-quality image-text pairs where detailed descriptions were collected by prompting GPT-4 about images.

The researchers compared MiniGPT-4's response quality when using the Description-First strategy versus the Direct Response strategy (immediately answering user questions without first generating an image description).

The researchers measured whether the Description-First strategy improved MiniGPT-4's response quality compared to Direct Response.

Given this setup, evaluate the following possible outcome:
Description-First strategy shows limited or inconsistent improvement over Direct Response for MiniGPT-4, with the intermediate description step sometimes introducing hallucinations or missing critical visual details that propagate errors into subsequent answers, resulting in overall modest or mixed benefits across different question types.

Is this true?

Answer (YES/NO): NO